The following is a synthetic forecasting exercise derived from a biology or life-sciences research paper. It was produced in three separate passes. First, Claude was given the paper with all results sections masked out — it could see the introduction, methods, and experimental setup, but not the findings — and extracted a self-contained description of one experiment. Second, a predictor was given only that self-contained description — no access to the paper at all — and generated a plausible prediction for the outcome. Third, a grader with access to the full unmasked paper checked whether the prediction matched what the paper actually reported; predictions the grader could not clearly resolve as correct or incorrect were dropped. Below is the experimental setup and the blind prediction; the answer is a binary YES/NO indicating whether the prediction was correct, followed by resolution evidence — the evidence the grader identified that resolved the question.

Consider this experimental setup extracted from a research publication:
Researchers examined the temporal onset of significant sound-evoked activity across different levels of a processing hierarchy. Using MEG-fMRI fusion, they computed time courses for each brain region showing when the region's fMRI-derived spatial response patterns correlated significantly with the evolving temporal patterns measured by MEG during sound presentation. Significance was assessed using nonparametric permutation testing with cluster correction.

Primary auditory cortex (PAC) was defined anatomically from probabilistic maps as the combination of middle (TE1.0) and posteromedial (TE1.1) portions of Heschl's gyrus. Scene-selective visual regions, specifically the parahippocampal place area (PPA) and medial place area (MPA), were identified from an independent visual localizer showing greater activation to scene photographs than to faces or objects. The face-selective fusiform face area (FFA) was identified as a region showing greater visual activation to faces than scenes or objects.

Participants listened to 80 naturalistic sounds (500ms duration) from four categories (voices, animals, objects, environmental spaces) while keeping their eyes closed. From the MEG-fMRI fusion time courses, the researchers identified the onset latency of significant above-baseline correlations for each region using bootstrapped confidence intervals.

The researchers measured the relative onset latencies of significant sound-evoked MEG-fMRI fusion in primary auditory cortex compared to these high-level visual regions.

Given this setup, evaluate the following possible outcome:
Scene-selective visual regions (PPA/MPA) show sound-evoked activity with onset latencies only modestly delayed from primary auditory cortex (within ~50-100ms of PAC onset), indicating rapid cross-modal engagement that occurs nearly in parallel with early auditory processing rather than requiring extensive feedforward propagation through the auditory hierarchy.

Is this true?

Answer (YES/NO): NO